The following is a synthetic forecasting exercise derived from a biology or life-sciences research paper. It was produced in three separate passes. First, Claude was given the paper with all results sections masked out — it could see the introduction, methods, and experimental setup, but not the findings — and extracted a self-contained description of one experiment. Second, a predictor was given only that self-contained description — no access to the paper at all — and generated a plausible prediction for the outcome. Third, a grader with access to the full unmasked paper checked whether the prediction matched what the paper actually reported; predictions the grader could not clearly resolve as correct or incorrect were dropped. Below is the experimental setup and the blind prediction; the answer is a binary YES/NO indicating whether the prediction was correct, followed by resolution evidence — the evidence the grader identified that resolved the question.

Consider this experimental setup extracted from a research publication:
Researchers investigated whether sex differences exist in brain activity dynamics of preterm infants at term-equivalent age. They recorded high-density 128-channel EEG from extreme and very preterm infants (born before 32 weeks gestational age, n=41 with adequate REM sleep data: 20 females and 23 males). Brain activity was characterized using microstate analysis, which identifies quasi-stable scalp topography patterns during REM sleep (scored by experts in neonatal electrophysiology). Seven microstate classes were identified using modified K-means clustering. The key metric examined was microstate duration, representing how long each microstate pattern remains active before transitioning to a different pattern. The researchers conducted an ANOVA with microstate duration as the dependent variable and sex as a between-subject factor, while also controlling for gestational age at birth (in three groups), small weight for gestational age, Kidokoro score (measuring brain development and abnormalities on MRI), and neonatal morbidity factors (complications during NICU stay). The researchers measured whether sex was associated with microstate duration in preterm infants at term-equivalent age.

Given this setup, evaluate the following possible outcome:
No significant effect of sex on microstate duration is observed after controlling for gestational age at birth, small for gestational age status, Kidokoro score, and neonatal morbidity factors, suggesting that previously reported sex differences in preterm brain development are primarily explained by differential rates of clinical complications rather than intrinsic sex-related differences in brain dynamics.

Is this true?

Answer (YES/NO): NO